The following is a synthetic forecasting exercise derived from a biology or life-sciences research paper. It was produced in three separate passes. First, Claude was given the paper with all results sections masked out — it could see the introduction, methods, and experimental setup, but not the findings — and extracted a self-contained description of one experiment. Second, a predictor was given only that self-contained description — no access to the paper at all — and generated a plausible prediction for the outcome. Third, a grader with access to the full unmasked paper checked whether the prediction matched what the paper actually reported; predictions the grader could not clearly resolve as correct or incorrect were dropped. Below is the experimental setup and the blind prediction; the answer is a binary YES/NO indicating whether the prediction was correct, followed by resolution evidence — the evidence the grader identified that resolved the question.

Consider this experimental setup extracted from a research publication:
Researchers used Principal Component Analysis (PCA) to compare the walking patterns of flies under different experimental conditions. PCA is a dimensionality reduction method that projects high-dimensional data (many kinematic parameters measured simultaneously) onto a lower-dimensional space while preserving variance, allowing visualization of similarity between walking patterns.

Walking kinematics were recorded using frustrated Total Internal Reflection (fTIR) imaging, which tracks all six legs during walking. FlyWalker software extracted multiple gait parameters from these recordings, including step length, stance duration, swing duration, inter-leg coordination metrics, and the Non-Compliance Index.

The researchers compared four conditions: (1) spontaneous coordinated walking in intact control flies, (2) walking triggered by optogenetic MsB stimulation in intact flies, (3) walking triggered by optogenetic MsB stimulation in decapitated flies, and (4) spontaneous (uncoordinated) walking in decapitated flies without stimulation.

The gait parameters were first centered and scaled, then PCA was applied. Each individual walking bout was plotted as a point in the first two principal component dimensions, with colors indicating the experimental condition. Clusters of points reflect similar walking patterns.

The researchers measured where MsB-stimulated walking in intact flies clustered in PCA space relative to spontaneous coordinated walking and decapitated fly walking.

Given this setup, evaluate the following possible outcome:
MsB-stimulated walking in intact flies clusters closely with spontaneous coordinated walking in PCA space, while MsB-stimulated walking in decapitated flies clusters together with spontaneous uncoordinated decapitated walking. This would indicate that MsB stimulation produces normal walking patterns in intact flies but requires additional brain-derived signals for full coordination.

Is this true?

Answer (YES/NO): NO